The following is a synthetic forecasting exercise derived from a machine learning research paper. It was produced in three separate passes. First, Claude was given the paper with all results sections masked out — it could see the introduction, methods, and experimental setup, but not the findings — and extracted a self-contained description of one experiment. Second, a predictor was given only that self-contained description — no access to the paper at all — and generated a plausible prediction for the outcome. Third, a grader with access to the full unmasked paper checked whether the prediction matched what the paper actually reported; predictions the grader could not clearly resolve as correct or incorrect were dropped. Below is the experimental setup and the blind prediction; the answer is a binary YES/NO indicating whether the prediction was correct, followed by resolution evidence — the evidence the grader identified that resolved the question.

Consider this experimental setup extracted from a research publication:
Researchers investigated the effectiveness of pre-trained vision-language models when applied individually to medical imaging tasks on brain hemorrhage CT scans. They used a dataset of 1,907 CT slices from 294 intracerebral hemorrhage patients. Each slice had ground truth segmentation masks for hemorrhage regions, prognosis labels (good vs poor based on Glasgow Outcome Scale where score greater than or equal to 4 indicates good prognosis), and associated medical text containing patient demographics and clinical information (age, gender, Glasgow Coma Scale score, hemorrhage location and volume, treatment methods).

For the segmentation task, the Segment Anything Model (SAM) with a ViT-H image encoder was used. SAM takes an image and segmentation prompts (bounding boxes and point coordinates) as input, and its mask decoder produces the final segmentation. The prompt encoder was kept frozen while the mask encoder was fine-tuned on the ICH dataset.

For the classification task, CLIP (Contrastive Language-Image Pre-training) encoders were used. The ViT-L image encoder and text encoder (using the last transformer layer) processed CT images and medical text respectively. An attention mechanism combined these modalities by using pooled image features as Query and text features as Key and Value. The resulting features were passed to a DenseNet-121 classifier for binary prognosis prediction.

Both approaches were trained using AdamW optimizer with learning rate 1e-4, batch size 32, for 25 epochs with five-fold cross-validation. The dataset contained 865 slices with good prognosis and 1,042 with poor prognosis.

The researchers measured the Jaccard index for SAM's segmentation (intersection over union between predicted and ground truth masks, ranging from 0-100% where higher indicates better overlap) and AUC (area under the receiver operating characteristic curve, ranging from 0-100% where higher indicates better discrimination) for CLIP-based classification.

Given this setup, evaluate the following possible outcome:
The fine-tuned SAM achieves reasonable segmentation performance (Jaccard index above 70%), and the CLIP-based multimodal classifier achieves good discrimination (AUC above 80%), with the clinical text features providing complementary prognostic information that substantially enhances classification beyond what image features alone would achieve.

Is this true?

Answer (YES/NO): YES